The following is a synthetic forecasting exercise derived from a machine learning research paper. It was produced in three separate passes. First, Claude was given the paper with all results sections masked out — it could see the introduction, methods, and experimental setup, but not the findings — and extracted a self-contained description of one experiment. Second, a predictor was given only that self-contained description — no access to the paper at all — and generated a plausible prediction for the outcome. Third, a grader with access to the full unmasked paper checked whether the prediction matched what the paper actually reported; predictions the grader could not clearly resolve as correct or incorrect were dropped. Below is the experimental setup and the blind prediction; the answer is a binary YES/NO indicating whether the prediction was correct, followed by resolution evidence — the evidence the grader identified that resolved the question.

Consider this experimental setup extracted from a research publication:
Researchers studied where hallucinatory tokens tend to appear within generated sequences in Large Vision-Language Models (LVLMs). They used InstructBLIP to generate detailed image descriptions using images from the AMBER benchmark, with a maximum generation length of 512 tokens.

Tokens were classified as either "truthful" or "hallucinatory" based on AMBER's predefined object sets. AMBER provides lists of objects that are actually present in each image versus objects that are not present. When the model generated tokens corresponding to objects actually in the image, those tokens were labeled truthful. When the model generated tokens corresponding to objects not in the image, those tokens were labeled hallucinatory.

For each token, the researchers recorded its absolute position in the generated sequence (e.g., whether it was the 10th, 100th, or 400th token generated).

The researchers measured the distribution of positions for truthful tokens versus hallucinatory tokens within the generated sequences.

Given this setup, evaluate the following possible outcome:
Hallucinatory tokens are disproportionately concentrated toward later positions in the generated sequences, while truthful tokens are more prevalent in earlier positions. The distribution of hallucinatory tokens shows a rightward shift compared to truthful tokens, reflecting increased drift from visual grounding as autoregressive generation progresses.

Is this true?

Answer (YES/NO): YES